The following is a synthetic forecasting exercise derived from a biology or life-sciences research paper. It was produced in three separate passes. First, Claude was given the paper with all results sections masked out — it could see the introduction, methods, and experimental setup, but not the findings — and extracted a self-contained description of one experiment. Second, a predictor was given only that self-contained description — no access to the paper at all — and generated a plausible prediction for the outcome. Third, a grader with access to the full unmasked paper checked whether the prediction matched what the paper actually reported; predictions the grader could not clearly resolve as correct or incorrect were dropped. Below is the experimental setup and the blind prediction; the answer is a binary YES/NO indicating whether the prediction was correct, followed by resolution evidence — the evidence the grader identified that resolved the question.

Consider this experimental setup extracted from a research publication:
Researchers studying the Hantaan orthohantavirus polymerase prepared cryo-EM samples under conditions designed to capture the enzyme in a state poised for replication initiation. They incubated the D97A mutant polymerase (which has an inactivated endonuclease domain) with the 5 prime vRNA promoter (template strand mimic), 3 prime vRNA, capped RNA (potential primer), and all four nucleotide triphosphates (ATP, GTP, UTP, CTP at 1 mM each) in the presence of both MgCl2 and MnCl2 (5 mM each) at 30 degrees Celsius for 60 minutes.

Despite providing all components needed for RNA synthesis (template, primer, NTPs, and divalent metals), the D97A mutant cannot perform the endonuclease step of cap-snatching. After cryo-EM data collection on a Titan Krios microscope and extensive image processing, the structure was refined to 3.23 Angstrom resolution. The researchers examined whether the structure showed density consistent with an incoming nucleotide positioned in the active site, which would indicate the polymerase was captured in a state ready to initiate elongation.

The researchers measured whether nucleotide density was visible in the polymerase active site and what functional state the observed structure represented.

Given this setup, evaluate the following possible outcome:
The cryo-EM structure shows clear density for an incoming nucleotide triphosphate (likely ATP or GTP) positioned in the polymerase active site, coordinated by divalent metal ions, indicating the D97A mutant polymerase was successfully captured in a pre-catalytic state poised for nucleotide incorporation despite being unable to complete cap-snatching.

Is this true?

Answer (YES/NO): YES